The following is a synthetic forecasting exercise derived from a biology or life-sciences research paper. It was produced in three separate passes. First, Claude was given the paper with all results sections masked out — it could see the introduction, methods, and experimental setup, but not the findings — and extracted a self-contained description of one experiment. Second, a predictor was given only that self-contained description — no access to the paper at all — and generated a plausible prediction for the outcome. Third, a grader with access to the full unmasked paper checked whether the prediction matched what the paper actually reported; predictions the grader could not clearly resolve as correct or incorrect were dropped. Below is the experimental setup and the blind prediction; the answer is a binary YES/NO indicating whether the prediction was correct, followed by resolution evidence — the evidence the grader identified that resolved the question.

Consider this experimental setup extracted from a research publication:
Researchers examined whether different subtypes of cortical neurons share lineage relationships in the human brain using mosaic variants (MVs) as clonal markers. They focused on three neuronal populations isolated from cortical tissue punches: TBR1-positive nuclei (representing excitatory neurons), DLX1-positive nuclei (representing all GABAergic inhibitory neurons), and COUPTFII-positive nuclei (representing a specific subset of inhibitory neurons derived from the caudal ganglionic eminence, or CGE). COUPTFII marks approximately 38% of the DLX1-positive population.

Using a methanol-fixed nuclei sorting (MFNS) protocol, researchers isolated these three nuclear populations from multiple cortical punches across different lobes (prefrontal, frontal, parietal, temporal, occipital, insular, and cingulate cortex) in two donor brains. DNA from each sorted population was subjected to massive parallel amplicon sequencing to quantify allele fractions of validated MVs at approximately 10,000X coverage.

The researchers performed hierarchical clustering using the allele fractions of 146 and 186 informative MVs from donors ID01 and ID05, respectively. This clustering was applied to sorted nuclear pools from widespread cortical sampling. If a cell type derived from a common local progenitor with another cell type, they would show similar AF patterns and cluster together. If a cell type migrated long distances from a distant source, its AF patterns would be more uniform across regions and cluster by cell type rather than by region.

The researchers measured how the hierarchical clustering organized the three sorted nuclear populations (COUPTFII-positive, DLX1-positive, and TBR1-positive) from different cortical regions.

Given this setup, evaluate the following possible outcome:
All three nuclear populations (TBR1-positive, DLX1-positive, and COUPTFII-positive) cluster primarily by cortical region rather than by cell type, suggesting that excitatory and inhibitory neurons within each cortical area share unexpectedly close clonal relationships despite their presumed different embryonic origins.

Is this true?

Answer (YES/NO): NO